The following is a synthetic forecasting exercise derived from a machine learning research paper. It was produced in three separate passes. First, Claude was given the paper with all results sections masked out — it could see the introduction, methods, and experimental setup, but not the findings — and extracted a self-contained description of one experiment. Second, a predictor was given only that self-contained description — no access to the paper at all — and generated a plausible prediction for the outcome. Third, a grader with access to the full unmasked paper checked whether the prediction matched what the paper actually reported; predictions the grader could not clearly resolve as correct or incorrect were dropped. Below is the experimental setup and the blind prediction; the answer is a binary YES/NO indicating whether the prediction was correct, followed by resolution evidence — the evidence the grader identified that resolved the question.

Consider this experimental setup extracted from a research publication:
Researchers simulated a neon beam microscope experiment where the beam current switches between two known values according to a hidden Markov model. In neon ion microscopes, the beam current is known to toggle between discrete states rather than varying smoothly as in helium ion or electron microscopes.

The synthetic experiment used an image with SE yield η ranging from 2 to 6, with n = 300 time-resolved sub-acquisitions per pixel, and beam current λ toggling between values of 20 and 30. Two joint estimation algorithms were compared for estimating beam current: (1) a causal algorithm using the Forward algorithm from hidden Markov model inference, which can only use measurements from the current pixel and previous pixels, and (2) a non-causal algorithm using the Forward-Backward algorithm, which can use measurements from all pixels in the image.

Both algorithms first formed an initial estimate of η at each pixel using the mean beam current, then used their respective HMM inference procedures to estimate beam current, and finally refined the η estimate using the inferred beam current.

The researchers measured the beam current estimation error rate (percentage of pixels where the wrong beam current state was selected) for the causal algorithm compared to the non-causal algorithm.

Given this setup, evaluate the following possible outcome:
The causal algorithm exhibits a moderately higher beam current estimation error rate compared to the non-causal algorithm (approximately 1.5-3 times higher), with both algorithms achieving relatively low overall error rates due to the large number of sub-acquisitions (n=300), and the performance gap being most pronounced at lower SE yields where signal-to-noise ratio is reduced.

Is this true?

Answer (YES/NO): NO